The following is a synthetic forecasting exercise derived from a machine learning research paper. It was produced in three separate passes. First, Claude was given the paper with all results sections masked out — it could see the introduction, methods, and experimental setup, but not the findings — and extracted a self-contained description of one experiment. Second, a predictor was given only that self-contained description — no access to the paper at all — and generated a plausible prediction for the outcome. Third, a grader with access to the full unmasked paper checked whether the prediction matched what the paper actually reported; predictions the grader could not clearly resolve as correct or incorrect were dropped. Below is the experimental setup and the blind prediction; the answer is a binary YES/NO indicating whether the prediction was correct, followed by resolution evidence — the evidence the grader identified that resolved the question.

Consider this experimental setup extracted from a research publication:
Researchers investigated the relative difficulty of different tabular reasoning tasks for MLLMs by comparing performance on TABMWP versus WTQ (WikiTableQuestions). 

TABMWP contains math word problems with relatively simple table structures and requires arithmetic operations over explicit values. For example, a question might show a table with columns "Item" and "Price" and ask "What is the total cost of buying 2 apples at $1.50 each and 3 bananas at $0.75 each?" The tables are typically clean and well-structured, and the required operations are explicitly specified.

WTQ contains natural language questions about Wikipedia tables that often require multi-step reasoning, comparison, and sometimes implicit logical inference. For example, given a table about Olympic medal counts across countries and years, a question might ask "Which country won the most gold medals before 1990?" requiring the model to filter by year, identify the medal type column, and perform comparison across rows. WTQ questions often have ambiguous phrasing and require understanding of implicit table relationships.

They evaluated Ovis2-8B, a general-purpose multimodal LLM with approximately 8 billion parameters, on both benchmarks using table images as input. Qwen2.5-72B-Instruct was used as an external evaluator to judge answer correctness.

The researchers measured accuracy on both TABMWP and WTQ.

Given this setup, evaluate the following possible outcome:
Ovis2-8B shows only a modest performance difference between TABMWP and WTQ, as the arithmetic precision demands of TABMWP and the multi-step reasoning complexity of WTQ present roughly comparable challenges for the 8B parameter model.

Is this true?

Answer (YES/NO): NO